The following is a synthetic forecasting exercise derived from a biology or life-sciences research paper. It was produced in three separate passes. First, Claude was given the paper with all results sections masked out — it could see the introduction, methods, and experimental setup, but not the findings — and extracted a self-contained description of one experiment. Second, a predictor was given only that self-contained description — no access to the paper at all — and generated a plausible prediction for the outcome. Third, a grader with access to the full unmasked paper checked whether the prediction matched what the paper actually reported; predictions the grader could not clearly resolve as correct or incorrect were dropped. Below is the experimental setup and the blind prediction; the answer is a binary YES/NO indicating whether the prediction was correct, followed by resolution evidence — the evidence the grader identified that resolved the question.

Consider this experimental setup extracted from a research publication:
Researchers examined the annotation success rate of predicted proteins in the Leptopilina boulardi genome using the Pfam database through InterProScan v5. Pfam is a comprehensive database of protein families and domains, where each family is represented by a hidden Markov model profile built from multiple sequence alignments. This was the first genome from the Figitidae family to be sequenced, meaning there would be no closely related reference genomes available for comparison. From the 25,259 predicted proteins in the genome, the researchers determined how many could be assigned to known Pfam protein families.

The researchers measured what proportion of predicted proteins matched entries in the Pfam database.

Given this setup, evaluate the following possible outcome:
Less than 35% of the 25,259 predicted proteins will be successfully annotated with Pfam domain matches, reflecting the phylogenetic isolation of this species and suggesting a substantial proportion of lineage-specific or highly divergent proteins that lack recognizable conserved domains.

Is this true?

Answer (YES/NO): NO